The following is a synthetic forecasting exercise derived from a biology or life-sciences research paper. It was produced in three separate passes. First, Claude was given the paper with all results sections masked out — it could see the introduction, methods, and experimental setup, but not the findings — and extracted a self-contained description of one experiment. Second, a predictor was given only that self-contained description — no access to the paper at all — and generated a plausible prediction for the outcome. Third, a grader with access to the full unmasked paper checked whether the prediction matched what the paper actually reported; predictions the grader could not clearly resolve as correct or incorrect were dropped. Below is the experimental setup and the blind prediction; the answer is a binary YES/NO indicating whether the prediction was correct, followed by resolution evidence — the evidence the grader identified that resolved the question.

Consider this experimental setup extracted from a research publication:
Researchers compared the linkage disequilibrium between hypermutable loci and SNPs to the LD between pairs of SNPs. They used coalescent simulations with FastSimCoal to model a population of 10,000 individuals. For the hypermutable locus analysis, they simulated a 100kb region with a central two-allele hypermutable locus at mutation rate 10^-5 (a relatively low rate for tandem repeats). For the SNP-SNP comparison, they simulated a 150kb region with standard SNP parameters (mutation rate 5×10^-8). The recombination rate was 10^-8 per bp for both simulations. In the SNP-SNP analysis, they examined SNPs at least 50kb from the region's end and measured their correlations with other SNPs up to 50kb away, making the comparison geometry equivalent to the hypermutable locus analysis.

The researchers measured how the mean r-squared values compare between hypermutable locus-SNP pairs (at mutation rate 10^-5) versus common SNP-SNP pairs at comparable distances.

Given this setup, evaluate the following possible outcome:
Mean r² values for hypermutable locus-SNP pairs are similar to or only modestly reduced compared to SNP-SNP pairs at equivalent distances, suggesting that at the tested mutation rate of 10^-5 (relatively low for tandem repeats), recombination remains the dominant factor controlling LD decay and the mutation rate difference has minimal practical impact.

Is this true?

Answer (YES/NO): NO